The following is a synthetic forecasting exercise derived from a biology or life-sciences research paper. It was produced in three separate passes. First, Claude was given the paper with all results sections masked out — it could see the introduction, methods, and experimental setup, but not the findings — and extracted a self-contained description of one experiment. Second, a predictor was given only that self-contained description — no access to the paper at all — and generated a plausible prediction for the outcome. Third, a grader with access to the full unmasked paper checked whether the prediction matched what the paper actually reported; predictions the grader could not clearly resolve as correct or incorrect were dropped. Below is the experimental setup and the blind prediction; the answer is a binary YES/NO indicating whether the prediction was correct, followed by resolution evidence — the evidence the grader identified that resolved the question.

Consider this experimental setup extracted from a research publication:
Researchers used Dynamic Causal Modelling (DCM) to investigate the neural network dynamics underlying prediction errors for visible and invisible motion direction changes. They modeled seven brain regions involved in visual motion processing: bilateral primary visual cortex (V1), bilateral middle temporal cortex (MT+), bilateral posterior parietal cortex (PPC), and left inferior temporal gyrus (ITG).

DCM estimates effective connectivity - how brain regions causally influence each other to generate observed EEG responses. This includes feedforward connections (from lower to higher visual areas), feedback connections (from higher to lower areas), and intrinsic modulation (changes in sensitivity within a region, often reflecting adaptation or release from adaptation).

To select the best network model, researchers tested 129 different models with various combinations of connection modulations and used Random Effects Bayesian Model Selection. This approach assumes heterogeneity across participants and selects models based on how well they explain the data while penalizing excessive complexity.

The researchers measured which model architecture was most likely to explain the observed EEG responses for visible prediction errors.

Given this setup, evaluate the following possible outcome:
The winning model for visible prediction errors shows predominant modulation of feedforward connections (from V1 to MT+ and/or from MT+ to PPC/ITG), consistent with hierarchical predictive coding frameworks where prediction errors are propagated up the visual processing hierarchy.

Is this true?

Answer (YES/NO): NO